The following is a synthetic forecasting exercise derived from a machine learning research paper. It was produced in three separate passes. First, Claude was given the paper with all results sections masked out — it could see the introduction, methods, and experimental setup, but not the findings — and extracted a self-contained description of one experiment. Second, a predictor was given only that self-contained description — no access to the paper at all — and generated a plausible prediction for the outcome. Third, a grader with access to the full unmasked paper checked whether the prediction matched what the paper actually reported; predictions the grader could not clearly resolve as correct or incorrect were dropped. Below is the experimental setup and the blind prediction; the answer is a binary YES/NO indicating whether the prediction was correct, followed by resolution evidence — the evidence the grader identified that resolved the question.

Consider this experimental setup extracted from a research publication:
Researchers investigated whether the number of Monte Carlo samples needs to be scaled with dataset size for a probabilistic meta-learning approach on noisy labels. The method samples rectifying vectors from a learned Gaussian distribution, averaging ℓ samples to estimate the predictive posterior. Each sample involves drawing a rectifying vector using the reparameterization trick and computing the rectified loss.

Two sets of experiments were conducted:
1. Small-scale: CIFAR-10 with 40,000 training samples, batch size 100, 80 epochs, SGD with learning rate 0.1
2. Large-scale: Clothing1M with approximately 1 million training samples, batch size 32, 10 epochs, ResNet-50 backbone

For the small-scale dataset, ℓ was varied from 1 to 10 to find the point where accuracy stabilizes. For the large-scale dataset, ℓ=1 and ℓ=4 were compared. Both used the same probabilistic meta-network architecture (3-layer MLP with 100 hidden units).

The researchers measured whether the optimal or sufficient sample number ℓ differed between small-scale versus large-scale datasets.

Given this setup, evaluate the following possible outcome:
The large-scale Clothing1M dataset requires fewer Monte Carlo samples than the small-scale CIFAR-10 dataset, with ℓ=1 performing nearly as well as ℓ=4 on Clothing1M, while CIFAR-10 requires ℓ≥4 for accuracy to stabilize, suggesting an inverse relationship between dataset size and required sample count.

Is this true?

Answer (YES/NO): YES